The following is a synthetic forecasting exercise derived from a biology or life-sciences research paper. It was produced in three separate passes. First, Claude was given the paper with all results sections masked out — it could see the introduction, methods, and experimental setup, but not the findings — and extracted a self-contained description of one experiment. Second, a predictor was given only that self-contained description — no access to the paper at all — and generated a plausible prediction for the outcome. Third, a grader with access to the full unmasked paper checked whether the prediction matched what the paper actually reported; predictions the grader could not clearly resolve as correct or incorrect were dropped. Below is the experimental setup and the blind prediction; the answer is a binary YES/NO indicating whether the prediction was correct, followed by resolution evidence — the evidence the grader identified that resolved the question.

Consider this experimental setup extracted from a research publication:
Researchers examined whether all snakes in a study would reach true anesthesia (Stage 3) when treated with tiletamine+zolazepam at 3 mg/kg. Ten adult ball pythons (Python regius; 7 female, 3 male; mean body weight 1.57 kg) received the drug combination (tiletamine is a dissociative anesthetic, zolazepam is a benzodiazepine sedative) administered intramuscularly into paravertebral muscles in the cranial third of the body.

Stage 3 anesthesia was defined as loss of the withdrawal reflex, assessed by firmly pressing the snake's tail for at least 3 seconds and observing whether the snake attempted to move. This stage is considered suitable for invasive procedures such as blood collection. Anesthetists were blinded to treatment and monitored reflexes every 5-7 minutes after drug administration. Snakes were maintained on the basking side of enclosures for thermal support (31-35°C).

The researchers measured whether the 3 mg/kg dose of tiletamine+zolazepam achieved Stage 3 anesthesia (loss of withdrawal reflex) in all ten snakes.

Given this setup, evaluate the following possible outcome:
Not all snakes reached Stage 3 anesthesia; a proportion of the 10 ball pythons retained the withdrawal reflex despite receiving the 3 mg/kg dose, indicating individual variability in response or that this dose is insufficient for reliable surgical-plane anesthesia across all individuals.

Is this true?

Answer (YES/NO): NO